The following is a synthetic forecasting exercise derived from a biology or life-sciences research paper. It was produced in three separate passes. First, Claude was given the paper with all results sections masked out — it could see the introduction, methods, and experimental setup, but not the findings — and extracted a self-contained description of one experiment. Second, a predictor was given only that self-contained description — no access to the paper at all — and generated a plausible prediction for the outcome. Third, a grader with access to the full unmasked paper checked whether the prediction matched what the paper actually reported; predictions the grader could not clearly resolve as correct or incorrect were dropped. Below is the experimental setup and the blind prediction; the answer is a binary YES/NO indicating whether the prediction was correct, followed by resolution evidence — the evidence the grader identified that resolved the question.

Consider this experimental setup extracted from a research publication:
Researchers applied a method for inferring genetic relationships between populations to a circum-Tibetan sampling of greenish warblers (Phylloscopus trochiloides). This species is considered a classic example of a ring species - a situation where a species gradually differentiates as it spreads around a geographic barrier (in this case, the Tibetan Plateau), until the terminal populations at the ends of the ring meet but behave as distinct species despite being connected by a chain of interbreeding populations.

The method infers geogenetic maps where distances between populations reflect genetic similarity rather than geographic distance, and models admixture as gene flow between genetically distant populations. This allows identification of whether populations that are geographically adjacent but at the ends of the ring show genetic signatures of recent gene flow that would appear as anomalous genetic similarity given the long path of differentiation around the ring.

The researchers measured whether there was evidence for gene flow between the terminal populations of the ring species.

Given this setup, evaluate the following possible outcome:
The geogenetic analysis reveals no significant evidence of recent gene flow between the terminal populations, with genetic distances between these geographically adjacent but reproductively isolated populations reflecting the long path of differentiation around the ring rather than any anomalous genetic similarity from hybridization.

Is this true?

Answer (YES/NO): NO